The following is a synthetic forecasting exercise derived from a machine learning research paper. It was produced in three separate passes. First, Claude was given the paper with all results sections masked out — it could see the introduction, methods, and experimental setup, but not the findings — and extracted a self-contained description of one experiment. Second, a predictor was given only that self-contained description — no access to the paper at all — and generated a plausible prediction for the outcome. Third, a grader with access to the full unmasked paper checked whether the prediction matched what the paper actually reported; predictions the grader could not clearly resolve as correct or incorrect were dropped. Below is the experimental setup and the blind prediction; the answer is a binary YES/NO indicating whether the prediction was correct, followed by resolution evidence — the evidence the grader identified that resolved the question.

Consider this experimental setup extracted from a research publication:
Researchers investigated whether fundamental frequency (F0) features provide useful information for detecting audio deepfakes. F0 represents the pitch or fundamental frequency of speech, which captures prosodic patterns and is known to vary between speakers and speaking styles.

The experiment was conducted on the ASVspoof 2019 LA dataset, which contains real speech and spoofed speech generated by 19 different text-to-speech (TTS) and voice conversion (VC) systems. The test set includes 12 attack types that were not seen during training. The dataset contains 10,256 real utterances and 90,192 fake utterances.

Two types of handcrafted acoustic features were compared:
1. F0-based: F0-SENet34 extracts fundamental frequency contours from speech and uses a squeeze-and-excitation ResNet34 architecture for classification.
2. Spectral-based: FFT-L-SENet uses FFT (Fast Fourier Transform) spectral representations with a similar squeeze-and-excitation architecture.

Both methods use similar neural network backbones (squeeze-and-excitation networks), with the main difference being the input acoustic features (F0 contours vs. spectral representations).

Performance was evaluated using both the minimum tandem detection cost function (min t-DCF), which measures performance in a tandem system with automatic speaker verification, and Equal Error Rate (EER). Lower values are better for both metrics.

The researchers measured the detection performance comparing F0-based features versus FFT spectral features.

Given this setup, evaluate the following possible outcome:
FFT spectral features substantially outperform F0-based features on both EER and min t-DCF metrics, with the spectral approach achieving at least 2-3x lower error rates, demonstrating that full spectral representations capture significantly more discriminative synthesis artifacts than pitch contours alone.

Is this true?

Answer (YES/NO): NO